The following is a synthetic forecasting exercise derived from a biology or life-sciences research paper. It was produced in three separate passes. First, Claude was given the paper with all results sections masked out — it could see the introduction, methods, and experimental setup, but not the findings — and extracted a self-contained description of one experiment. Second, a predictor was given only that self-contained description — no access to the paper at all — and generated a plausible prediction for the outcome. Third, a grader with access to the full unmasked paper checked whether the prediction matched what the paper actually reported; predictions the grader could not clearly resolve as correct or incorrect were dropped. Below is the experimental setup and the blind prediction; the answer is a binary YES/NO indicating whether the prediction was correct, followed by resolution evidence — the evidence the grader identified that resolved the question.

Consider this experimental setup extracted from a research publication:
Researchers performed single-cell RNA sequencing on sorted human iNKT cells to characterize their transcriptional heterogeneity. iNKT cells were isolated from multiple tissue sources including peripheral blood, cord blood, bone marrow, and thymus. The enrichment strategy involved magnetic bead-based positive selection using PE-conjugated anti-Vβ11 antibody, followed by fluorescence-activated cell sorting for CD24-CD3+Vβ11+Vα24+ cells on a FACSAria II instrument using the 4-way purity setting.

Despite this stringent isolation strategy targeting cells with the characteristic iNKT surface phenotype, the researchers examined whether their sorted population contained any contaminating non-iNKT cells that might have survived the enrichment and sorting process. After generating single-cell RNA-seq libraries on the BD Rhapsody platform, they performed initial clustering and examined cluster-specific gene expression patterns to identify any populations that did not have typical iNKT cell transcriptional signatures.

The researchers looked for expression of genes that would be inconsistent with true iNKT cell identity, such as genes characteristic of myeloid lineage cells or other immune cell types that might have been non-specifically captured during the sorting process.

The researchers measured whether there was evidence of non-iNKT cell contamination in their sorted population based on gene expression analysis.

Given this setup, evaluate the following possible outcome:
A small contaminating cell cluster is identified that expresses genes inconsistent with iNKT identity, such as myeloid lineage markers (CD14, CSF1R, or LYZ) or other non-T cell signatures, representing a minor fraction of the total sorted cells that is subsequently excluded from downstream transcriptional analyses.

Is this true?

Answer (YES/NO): YES